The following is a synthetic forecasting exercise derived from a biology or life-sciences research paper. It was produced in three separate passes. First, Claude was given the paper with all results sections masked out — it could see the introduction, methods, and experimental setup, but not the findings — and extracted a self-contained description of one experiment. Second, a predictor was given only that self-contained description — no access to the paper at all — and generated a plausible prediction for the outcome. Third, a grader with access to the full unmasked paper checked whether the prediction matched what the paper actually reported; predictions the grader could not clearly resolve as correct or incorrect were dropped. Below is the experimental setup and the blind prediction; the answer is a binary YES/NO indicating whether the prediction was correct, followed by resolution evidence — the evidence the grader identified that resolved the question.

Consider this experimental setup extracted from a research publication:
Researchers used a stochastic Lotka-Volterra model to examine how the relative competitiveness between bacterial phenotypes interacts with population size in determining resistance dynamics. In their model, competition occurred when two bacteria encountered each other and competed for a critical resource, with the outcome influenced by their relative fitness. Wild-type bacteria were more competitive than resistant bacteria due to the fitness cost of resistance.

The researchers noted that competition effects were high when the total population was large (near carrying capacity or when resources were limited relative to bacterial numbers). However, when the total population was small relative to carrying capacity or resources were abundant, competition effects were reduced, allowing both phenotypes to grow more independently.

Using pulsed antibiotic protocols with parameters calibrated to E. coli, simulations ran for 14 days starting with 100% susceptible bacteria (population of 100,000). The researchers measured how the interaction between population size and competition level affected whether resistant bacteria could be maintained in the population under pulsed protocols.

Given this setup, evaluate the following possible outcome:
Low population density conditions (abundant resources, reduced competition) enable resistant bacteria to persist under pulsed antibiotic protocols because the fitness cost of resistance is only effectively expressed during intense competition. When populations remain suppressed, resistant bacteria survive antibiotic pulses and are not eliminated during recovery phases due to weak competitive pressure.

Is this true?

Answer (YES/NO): YES